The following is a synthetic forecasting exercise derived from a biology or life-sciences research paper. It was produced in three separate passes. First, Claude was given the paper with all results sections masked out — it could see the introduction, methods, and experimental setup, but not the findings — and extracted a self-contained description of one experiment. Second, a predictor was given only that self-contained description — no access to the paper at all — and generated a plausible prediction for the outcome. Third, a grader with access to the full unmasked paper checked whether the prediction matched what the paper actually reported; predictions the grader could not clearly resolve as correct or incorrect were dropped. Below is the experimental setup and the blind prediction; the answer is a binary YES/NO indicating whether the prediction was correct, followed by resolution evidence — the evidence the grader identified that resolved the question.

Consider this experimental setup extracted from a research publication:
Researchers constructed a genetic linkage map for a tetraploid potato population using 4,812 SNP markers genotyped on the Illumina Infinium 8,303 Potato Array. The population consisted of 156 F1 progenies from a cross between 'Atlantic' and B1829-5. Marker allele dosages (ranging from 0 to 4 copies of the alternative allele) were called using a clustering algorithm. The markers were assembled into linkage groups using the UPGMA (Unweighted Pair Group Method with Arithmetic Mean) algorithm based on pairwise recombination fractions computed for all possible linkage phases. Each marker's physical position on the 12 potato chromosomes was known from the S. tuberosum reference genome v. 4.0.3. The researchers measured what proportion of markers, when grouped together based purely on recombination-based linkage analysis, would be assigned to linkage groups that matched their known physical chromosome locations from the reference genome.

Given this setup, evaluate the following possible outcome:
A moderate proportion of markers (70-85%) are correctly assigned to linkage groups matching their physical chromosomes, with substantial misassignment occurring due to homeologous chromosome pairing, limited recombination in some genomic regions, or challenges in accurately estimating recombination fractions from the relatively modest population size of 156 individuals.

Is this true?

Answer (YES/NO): NO